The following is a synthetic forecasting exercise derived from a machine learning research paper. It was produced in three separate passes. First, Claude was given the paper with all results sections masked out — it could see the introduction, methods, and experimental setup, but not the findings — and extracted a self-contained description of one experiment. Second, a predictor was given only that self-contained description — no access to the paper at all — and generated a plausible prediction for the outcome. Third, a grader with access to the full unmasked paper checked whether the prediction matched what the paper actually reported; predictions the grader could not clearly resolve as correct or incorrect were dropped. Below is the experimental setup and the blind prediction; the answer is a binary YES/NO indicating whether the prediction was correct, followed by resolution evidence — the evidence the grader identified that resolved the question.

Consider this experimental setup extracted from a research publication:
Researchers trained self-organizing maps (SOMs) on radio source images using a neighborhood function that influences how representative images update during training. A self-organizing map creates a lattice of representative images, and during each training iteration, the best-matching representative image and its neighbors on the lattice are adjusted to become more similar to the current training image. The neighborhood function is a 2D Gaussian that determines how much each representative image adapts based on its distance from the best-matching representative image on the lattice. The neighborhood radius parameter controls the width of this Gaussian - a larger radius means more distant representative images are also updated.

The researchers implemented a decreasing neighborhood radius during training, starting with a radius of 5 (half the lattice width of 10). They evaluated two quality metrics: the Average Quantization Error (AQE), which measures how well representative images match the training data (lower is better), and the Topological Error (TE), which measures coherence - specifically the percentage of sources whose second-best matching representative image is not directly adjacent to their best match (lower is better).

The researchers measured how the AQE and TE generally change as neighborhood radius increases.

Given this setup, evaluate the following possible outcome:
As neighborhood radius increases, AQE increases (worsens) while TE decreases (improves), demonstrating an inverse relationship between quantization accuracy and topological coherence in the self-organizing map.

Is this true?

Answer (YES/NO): YES